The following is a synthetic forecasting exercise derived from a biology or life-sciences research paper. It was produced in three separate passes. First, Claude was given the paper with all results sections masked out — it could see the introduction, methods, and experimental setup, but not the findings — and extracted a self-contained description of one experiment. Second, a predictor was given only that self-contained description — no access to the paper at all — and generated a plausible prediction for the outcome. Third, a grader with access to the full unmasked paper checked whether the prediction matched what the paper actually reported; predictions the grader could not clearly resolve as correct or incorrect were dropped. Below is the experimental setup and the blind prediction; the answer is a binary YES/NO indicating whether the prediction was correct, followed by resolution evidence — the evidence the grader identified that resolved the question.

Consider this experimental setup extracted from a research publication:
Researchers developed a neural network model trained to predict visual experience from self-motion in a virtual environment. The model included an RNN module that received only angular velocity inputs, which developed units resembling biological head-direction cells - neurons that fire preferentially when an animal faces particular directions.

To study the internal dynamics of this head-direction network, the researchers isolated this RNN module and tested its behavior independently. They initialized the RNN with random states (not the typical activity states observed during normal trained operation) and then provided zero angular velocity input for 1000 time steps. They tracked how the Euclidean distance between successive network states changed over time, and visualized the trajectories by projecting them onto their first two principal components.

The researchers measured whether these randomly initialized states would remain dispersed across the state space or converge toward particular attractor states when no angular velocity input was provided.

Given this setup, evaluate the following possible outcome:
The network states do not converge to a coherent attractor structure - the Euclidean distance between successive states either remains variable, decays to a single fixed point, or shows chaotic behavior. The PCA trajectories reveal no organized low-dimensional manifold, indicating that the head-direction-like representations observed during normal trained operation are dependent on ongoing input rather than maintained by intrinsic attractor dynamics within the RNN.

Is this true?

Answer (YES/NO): NO